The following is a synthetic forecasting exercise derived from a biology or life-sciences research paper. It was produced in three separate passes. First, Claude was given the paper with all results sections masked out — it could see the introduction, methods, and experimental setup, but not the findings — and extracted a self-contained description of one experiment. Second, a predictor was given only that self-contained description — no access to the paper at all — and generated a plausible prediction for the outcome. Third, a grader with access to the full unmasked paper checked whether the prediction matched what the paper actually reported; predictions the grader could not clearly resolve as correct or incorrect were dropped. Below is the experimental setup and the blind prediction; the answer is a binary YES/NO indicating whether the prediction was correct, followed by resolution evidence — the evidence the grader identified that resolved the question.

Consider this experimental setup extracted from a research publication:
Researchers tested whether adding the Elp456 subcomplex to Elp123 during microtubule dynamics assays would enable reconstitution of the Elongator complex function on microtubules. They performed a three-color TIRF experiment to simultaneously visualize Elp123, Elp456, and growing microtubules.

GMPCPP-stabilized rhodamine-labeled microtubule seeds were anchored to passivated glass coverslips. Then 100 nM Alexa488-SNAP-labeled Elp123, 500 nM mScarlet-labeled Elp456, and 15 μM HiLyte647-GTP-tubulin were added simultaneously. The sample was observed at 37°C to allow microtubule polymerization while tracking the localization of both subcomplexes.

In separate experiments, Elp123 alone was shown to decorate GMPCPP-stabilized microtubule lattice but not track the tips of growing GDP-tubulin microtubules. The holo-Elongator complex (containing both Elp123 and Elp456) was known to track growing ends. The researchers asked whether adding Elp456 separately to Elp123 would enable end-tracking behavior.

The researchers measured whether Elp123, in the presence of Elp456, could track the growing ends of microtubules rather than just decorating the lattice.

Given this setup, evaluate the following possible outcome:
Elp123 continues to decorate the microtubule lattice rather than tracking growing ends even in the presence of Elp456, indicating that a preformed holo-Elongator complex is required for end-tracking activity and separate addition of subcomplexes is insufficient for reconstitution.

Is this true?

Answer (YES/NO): NO